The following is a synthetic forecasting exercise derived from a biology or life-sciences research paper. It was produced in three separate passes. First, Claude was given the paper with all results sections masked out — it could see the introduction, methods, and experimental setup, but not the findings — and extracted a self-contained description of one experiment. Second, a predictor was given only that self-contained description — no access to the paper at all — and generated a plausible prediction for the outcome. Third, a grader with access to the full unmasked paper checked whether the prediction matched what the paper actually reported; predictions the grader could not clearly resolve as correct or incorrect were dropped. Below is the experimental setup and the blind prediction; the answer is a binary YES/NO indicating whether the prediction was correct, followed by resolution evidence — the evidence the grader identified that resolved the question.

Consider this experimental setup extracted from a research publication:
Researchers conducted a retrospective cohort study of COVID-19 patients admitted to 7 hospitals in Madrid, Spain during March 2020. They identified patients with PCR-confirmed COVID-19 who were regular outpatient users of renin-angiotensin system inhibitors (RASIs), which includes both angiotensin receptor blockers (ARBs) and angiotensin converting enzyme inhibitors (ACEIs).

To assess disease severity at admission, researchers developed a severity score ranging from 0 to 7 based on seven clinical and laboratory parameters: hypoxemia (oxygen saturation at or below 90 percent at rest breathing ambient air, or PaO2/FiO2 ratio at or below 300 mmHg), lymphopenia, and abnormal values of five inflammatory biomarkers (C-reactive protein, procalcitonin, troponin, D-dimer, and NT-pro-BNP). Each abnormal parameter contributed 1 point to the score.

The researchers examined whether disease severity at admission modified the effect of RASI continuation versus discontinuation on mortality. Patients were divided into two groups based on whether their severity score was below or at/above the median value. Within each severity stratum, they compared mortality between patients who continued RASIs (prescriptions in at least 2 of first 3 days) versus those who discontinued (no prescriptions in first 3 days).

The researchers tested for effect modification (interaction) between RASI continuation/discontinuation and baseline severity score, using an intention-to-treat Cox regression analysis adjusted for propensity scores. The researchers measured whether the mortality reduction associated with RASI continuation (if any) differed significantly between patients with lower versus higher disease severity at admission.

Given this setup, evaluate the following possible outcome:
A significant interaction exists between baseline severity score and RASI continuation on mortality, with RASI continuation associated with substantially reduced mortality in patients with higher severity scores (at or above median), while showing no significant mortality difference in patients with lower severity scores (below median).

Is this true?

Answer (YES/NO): NO